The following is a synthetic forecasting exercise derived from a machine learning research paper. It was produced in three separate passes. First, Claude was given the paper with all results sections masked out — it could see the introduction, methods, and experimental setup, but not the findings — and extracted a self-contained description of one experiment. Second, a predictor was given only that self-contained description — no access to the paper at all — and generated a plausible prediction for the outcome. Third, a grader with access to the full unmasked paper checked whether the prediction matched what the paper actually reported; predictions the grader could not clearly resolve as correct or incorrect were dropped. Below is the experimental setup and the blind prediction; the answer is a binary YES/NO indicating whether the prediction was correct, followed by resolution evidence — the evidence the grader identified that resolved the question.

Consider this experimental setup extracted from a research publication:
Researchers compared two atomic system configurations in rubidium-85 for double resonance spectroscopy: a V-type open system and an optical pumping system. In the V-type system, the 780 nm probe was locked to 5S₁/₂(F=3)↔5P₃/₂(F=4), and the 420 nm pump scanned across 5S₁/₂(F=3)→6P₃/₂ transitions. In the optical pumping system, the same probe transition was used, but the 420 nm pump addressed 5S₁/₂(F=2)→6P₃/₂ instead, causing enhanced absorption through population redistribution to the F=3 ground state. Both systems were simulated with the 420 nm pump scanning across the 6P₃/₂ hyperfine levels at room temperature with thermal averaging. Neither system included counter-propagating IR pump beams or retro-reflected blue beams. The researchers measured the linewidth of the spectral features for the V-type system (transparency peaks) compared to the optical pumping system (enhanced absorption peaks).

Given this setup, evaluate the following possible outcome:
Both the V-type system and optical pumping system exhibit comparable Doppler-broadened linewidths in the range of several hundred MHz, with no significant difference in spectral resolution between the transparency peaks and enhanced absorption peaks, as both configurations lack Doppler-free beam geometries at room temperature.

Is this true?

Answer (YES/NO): NO